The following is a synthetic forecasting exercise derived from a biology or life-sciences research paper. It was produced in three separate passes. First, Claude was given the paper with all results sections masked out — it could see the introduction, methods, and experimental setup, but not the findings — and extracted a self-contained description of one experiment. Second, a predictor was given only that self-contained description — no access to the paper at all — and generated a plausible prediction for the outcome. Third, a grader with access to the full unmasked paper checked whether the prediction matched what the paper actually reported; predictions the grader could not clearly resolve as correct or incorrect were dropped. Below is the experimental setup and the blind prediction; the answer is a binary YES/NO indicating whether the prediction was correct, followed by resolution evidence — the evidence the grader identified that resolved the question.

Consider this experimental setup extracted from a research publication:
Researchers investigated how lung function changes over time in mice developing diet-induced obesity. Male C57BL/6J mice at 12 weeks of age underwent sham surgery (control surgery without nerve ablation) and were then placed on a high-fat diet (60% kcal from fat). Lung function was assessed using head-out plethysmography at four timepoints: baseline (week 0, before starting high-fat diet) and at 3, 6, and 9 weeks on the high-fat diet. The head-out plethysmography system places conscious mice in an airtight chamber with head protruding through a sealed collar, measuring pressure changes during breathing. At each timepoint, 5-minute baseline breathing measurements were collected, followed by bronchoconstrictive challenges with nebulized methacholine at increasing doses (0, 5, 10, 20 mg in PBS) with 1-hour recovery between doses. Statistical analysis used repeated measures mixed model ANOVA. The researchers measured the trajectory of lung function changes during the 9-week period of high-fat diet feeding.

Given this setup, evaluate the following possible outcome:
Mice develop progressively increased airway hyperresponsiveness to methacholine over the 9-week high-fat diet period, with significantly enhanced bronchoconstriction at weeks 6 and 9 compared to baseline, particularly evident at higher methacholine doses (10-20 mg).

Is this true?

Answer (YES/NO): NO